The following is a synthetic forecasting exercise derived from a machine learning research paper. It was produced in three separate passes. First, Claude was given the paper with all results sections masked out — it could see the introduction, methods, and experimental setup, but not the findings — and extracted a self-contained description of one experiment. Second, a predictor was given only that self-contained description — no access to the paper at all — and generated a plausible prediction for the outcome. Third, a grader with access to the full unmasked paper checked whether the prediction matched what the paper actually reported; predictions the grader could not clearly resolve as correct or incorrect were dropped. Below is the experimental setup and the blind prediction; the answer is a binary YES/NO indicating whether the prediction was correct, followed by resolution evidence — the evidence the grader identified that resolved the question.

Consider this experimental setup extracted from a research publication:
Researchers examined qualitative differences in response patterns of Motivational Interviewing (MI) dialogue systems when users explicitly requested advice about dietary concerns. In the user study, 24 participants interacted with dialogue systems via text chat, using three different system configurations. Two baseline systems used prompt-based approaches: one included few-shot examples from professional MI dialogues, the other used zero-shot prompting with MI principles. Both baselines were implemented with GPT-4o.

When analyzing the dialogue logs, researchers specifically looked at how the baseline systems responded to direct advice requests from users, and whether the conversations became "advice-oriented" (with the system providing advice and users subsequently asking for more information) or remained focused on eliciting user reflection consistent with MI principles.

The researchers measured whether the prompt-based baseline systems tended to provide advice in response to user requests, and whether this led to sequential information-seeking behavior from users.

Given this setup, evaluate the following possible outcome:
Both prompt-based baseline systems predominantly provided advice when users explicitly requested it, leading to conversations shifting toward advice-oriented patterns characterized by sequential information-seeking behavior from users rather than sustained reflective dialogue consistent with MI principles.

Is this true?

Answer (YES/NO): YES